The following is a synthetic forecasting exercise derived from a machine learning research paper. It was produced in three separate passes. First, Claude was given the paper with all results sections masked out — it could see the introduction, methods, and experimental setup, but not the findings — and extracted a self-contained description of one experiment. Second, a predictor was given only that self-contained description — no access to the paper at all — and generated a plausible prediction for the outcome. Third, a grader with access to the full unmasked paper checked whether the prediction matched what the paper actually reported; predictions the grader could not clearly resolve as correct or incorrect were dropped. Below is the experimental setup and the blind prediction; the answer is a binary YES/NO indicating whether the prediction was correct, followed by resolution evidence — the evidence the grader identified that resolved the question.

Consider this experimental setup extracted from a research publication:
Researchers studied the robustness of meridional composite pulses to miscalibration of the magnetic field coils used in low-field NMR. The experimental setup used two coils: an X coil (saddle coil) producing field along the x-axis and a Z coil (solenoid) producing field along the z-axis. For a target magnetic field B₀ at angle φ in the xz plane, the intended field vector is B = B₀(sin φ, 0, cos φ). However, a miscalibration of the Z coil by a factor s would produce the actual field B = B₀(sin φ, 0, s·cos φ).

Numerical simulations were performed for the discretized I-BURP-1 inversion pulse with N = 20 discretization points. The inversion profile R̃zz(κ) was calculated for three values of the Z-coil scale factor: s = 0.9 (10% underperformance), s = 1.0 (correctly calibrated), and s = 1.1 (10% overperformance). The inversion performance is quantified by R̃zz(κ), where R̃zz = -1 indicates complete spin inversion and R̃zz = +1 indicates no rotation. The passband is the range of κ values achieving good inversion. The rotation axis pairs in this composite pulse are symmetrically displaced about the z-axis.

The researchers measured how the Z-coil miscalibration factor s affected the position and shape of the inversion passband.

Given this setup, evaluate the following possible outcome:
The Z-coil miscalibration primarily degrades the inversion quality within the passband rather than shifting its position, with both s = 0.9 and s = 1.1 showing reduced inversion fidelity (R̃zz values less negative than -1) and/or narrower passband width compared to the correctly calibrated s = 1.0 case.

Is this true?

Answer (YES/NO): NO